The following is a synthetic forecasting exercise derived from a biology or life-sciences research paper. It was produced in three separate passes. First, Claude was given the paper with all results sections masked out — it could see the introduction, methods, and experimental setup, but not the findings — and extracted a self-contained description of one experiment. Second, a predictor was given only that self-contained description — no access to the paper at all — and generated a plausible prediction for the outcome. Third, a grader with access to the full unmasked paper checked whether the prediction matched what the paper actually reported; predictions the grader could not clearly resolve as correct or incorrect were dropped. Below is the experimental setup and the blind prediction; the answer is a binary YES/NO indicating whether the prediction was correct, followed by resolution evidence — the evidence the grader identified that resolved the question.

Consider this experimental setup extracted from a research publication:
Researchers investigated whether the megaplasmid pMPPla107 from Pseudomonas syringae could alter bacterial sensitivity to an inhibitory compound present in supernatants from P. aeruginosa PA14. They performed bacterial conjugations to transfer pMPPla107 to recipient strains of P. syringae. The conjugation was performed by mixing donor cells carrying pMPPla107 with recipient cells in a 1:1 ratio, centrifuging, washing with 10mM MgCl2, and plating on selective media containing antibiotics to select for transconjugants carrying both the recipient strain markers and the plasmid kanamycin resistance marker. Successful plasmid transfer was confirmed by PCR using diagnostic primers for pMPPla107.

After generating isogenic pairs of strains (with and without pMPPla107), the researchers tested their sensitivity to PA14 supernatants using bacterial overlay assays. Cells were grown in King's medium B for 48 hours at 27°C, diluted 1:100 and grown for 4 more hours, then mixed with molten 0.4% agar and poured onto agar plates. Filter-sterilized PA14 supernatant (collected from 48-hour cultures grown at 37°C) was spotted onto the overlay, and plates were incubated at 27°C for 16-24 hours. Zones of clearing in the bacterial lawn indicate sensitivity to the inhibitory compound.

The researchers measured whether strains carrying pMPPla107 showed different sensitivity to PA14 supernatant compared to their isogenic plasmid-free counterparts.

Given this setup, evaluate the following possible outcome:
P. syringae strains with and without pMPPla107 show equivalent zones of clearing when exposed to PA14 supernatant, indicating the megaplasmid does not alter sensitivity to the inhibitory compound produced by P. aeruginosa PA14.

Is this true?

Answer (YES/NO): NO